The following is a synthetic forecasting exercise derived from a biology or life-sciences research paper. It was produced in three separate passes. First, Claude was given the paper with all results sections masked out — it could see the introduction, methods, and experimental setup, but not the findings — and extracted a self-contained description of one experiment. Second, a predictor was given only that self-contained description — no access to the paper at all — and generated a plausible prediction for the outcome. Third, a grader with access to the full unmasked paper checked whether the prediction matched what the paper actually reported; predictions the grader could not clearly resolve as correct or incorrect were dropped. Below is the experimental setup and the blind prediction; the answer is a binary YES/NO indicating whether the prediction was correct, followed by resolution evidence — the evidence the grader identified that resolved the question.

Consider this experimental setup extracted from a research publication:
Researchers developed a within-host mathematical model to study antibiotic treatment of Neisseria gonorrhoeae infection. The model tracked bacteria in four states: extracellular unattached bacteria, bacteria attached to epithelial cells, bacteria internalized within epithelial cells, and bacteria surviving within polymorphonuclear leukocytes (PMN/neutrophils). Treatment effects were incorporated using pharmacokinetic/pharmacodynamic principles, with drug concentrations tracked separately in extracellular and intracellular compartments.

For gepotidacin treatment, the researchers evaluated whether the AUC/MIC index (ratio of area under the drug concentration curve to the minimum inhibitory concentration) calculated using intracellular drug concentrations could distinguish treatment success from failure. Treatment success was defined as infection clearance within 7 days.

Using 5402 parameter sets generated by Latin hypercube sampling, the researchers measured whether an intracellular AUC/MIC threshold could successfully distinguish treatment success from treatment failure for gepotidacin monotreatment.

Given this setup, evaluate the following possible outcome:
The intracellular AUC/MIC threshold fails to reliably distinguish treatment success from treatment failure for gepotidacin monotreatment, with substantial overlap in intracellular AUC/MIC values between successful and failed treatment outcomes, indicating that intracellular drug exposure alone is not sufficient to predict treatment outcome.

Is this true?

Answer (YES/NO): NO